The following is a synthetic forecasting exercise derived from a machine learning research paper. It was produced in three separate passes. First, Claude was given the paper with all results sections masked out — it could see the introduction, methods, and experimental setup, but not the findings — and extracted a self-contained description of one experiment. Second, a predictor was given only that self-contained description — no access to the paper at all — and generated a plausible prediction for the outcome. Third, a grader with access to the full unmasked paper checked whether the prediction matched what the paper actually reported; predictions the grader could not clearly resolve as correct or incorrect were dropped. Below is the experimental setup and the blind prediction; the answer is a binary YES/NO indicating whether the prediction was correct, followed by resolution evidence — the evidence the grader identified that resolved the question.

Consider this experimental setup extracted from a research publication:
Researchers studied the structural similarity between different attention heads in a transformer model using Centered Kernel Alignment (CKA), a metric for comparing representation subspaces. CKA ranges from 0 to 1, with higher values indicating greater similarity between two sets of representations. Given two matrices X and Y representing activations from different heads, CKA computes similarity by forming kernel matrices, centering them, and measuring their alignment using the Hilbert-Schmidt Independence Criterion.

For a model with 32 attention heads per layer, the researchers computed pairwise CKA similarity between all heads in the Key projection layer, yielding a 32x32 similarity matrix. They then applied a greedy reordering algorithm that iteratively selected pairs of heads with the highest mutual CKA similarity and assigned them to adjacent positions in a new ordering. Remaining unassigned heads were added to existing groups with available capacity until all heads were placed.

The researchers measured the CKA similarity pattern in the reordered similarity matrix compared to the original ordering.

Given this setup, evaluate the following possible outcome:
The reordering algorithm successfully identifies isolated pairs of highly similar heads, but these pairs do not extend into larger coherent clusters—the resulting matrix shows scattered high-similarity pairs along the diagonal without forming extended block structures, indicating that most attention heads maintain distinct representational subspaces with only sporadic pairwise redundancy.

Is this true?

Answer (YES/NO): NO